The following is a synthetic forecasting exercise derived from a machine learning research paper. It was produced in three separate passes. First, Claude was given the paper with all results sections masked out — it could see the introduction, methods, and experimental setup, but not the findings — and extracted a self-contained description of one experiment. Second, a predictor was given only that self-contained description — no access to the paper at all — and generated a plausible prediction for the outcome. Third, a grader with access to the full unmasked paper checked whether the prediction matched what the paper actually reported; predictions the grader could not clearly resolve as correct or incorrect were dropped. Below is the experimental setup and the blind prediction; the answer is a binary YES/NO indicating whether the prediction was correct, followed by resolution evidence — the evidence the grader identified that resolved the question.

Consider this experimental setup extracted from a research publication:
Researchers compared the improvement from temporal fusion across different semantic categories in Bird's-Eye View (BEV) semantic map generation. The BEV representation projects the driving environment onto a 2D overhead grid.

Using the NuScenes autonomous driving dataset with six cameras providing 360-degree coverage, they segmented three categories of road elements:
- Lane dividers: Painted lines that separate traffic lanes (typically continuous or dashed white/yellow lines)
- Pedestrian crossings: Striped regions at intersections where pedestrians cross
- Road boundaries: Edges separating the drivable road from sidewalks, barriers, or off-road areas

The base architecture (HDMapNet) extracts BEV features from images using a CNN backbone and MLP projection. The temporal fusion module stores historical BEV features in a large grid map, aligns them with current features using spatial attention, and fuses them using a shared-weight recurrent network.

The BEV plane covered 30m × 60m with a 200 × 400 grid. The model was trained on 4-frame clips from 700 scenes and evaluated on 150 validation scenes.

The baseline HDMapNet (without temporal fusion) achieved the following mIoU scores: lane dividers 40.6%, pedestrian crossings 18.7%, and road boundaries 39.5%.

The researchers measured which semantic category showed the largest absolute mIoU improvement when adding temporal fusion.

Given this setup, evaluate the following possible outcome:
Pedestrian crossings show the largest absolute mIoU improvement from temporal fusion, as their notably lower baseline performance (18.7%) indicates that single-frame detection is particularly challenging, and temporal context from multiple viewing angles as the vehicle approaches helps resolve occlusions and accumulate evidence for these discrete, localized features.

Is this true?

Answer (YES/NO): YES